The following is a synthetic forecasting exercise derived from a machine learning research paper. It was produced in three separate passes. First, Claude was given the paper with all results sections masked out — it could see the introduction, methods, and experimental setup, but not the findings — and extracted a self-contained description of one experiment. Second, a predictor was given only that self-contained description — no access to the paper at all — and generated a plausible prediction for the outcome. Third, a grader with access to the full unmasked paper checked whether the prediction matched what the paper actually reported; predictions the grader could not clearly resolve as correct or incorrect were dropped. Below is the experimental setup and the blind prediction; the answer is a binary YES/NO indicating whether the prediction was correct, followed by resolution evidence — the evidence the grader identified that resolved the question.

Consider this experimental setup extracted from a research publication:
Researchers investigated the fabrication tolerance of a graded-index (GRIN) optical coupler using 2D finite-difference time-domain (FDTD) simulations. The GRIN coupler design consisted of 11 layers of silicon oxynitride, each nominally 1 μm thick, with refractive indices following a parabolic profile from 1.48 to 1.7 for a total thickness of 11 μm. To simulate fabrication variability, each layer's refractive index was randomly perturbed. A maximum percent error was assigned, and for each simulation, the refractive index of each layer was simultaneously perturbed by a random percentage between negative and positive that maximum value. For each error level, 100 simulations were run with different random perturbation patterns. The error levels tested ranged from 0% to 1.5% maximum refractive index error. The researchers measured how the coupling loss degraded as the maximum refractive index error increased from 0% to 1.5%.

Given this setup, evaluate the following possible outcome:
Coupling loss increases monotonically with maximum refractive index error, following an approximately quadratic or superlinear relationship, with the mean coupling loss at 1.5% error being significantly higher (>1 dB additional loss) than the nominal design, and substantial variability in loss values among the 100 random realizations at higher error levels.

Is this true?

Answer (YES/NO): NO